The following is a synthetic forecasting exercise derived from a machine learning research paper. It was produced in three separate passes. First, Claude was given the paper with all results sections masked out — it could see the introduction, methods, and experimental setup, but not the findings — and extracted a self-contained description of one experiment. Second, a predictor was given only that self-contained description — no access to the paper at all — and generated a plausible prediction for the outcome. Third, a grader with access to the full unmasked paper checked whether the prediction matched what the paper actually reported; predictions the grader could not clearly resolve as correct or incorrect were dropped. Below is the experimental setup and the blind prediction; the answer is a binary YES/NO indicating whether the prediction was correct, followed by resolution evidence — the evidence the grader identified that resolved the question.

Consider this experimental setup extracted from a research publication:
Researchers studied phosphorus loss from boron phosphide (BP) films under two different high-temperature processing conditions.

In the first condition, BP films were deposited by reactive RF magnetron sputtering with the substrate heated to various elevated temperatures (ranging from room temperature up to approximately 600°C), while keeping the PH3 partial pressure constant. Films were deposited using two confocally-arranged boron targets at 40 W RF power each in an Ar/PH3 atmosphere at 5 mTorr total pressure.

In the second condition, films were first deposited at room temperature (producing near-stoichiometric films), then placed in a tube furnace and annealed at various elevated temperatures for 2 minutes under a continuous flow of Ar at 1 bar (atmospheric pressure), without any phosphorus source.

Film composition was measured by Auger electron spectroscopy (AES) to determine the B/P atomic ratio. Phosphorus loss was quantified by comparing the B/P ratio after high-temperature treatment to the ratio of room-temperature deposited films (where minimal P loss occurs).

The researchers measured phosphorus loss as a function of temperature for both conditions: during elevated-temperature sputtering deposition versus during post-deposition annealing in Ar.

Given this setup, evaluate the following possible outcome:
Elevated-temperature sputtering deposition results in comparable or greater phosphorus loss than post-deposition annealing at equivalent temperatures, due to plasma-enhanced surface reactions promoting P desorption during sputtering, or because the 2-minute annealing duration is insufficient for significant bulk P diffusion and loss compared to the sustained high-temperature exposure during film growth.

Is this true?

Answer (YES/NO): NO